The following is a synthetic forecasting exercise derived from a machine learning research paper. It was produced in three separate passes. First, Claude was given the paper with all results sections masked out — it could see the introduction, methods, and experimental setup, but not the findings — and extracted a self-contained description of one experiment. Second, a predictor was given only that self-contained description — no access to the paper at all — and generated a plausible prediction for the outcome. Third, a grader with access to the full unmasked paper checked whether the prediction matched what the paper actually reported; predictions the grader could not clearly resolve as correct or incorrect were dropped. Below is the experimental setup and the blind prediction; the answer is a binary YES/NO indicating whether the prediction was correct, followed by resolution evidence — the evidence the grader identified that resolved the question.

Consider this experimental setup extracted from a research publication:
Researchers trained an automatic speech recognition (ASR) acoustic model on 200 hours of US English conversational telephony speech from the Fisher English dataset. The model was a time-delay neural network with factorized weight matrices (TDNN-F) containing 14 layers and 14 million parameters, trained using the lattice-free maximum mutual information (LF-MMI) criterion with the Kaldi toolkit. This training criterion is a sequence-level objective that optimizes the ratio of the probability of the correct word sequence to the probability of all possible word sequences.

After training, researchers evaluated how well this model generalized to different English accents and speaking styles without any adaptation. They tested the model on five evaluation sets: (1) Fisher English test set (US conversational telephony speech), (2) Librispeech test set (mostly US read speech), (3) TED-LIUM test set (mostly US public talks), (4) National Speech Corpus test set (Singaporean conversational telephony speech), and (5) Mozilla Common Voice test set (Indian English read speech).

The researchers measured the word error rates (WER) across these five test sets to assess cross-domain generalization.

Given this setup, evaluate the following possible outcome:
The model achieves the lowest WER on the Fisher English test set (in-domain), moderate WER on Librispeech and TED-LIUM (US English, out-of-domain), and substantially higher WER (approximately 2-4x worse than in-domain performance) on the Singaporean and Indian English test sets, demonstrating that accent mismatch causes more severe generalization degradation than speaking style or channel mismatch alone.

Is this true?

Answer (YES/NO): NO